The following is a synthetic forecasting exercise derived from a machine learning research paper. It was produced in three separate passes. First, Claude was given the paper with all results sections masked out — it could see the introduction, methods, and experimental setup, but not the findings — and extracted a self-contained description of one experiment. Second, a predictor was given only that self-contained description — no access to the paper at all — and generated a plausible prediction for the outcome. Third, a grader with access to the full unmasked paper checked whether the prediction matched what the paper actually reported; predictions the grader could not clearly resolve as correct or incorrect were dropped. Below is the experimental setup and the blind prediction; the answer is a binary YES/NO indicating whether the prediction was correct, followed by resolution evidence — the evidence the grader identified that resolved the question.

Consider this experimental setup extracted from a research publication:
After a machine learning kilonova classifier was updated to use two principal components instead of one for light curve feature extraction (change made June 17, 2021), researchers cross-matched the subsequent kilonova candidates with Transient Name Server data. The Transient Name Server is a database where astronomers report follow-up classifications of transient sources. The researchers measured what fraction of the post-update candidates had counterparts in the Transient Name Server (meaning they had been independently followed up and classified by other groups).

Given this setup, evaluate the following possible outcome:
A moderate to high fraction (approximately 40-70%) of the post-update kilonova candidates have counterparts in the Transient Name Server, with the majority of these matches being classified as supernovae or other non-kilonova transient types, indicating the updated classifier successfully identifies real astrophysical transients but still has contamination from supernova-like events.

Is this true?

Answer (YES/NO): NO